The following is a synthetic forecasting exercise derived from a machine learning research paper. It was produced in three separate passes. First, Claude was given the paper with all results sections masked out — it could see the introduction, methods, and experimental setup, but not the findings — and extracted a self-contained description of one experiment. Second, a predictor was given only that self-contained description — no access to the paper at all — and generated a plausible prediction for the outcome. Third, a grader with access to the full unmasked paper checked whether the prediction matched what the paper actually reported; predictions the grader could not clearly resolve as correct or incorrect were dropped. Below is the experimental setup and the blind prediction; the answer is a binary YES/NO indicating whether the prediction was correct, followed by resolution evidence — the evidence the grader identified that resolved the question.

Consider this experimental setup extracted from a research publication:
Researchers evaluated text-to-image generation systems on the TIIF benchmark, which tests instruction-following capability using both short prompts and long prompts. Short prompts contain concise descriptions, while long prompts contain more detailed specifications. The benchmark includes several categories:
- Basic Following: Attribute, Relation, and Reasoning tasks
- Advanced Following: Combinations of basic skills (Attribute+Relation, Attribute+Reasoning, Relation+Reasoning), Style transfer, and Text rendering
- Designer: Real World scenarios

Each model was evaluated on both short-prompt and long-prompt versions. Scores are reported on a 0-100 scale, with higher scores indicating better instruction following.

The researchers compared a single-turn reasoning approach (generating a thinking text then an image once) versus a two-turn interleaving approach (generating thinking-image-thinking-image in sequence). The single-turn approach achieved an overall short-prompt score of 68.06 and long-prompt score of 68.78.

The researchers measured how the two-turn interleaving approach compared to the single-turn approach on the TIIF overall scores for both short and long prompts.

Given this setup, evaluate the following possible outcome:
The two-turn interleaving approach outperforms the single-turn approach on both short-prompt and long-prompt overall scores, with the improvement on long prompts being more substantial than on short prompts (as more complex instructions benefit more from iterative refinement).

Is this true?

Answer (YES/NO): NO